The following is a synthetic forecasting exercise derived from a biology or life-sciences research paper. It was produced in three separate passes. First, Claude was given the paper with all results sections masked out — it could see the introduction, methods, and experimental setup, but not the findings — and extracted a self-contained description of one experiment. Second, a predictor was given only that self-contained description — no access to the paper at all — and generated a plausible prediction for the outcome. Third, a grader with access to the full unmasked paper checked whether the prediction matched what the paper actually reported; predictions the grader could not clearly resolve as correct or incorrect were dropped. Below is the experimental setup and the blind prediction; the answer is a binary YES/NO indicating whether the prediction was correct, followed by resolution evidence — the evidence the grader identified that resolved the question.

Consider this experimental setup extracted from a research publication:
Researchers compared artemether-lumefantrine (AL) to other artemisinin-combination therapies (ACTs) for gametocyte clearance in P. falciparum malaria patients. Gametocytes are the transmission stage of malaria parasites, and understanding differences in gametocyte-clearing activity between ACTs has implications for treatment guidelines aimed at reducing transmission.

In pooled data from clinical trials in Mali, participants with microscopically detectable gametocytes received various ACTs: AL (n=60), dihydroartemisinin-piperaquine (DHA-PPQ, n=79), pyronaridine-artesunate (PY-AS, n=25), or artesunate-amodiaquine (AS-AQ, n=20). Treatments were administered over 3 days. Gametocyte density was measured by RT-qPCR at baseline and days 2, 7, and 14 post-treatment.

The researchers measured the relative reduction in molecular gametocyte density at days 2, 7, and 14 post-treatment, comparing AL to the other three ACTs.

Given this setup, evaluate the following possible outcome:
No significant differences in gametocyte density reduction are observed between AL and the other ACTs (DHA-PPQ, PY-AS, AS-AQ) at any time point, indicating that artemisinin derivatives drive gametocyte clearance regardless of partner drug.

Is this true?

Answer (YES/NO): NO